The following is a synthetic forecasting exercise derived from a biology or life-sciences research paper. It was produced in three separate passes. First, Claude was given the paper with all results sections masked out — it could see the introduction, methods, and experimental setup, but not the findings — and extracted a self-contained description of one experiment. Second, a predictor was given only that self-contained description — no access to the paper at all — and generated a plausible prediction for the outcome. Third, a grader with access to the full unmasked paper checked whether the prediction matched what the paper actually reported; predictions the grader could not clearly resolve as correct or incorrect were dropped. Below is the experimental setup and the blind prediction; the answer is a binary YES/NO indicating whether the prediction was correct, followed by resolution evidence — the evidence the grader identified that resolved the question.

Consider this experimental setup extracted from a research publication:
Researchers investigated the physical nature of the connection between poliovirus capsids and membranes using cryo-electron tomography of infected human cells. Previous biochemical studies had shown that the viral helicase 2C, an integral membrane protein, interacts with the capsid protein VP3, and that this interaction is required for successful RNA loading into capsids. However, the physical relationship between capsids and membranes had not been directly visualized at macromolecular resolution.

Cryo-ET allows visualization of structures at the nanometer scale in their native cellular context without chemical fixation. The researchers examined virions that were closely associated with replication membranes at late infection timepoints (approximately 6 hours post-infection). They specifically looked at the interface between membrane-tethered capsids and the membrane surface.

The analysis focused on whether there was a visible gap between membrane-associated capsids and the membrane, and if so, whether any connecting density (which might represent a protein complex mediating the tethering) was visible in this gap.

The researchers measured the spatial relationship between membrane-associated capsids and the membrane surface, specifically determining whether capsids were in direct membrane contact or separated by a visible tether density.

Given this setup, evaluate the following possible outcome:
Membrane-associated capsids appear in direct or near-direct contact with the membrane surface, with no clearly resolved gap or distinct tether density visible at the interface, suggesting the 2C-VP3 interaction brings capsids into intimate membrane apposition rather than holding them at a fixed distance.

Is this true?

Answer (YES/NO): NO